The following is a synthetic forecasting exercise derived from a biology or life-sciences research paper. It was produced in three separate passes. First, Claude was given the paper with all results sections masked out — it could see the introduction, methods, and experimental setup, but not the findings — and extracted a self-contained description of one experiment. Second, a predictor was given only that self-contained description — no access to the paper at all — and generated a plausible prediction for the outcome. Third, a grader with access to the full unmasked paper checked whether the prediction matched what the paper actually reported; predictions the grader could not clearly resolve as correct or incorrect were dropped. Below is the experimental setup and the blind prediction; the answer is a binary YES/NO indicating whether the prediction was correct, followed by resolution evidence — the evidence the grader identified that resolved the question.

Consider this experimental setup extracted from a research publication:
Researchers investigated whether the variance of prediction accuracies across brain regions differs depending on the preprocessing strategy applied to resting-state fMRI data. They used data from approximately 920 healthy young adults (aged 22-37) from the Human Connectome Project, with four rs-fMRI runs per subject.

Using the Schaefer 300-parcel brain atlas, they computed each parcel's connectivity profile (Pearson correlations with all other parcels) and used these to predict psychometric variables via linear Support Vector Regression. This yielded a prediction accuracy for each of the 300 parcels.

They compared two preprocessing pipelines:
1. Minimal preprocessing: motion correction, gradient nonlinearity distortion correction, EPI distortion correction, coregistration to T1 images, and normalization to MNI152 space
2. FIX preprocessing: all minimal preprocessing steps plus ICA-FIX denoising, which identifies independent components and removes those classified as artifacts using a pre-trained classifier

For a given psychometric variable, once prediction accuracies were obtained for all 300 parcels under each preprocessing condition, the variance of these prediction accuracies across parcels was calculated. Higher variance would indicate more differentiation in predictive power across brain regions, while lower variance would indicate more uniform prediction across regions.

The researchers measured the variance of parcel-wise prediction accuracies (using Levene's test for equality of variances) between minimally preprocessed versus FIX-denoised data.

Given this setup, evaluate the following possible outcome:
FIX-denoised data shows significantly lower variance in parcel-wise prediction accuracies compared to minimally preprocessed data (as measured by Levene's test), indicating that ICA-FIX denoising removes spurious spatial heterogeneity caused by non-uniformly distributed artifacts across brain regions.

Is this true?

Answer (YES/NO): NO